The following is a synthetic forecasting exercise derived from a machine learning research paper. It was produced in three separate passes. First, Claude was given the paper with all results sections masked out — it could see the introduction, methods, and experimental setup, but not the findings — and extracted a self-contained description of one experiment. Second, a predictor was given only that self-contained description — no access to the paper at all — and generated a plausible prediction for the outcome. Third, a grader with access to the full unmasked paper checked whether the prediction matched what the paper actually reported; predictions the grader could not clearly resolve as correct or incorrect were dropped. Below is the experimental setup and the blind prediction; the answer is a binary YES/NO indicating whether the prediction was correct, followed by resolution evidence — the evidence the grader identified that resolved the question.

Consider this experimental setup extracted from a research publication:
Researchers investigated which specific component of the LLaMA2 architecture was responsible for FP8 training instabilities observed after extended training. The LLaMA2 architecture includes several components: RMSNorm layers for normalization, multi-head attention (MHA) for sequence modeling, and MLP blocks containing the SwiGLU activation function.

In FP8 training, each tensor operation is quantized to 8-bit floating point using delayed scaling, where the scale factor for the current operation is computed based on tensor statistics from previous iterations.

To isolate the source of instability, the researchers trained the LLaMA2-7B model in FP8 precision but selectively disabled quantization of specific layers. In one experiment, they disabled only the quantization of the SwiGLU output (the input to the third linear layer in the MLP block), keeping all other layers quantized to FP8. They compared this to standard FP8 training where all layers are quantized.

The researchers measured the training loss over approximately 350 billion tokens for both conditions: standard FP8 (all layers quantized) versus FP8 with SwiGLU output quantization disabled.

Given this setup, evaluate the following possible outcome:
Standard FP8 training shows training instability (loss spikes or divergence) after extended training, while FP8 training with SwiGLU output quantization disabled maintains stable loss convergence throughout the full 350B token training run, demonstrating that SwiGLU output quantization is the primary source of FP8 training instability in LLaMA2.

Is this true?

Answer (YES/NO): YES